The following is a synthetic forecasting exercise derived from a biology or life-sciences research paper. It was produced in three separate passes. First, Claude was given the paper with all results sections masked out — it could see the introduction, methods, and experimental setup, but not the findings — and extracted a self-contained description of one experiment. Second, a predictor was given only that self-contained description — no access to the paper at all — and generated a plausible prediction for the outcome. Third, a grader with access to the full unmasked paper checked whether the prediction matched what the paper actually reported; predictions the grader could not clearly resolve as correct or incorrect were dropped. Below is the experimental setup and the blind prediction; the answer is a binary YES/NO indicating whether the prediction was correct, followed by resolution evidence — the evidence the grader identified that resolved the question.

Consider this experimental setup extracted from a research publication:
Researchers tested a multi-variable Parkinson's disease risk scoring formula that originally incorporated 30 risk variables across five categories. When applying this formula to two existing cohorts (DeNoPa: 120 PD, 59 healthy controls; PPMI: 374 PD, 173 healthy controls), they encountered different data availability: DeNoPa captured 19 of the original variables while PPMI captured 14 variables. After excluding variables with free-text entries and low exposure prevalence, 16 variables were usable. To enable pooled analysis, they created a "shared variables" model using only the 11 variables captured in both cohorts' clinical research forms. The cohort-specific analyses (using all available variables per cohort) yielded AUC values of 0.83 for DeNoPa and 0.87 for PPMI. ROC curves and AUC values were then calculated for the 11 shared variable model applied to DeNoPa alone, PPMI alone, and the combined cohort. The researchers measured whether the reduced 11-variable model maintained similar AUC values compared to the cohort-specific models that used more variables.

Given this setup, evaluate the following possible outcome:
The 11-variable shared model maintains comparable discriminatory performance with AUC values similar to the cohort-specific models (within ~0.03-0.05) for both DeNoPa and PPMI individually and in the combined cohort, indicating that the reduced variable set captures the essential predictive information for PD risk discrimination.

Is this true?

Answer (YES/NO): YES